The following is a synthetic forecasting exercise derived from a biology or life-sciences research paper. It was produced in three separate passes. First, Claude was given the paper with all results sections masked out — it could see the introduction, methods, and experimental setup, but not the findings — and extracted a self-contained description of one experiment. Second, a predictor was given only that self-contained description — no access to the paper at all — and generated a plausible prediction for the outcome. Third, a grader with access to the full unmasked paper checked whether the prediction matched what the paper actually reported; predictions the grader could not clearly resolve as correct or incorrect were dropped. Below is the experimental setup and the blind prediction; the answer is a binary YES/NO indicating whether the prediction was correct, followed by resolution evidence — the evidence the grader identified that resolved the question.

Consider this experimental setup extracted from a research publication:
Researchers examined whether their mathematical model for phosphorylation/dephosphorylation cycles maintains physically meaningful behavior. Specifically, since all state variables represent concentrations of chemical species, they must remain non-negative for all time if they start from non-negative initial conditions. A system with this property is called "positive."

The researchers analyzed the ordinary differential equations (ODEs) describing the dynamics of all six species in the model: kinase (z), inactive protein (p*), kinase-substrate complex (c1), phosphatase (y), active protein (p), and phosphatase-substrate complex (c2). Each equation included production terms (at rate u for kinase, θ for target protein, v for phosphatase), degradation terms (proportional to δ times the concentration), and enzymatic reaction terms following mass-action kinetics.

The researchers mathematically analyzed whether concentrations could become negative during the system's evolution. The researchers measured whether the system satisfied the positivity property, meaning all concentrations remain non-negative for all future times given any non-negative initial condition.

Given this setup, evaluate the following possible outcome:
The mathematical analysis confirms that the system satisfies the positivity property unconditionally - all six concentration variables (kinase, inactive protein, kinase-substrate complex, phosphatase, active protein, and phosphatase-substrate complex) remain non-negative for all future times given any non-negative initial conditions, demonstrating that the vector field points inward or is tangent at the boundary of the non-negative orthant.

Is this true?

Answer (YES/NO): YES